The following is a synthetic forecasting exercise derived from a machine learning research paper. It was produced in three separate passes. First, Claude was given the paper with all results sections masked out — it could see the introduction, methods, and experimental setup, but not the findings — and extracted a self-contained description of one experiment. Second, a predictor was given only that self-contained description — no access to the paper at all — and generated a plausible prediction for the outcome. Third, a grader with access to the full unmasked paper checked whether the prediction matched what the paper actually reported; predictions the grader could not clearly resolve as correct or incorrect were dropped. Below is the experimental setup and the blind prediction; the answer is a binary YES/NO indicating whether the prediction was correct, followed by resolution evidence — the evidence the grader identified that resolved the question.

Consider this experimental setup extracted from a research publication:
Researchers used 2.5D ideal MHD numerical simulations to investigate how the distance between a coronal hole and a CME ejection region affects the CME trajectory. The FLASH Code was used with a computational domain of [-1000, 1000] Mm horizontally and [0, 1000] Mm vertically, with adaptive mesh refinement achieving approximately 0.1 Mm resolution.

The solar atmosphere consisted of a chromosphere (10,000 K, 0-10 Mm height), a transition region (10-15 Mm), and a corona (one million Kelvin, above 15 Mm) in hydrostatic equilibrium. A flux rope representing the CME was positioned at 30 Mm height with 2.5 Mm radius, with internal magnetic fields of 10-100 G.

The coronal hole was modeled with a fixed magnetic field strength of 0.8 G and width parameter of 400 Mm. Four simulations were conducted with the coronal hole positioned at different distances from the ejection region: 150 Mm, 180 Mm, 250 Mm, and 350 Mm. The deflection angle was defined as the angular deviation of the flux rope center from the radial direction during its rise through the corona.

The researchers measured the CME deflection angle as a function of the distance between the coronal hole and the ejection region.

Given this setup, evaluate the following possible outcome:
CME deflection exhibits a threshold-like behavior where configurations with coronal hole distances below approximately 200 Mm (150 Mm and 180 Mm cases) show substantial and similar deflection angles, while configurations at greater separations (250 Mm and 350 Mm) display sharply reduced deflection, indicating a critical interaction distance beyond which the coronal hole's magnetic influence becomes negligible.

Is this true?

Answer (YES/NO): NO